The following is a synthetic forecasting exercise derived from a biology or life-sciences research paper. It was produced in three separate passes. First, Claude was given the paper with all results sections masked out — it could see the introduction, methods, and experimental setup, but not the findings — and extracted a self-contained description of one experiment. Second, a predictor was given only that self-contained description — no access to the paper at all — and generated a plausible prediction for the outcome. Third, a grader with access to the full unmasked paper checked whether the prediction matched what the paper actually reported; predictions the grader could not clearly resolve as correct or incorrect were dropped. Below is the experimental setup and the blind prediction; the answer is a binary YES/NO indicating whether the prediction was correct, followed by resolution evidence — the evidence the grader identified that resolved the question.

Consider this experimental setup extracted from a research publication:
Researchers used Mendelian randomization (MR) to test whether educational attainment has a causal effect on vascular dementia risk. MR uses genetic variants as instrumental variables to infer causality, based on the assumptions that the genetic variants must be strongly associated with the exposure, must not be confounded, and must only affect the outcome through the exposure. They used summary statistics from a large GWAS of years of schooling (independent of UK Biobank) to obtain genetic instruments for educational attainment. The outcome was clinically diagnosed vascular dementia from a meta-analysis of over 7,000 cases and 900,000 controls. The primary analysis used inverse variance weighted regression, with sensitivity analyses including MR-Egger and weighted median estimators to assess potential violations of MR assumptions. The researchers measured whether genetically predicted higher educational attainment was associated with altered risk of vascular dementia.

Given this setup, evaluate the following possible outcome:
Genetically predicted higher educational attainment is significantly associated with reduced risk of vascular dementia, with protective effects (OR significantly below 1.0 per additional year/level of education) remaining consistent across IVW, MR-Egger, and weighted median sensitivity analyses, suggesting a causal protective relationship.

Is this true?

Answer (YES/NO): YES